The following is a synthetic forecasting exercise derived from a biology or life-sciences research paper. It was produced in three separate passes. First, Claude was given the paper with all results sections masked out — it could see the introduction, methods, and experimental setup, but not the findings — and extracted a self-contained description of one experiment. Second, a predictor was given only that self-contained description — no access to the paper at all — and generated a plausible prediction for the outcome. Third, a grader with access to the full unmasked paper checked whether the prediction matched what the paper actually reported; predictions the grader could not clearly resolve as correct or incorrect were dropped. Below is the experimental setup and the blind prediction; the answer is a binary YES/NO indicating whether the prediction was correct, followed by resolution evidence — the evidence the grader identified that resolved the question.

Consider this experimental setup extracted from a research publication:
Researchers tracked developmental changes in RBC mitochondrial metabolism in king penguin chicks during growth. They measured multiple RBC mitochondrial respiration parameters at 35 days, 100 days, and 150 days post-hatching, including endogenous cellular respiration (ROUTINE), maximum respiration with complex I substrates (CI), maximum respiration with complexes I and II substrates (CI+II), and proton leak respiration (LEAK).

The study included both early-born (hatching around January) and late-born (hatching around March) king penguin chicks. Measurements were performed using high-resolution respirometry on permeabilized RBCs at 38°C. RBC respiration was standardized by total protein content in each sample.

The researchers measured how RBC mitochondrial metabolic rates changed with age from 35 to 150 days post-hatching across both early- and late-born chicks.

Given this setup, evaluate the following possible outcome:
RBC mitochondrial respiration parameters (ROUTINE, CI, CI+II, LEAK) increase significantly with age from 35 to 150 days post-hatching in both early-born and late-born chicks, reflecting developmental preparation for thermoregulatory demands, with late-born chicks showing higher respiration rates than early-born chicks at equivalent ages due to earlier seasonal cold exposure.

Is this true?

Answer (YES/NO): NO